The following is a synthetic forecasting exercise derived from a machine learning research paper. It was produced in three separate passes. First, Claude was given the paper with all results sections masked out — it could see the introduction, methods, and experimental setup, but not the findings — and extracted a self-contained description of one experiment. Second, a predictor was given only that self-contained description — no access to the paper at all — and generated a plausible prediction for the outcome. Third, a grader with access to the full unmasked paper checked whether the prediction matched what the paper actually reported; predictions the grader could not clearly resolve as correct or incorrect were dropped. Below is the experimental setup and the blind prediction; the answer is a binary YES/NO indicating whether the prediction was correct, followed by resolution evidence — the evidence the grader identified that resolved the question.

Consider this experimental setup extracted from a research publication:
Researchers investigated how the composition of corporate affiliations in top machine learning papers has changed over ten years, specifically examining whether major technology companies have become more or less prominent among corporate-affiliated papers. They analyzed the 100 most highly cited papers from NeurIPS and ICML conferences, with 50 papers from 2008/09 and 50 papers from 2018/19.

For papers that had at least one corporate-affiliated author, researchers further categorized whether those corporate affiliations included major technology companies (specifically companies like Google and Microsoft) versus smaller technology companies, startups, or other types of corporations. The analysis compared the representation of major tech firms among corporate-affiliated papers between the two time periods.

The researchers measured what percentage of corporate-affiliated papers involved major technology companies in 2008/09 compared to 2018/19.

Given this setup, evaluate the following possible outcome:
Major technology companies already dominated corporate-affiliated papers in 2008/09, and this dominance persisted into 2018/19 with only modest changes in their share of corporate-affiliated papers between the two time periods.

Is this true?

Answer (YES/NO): NO